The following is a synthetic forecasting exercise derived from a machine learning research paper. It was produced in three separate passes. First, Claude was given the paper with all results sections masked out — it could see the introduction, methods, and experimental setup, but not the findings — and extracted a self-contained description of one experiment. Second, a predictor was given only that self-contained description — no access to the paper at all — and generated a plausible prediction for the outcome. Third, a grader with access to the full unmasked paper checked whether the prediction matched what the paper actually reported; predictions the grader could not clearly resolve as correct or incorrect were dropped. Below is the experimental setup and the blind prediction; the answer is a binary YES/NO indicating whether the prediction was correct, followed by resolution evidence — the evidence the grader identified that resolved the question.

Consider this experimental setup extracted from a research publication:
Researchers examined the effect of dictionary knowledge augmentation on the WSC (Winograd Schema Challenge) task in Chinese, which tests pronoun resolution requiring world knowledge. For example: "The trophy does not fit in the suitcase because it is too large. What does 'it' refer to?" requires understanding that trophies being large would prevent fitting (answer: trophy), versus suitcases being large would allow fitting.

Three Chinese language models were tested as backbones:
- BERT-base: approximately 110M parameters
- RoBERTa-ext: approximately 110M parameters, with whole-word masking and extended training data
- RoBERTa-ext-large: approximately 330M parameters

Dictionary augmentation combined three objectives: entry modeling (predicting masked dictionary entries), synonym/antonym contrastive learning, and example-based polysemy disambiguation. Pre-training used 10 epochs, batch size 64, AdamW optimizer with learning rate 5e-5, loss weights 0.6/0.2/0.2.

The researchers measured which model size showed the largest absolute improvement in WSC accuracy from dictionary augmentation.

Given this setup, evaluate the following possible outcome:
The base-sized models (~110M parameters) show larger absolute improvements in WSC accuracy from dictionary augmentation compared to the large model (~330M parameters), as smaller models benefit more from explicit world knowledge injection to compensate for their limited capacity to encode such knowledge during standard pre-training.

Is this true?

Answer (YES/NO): NO